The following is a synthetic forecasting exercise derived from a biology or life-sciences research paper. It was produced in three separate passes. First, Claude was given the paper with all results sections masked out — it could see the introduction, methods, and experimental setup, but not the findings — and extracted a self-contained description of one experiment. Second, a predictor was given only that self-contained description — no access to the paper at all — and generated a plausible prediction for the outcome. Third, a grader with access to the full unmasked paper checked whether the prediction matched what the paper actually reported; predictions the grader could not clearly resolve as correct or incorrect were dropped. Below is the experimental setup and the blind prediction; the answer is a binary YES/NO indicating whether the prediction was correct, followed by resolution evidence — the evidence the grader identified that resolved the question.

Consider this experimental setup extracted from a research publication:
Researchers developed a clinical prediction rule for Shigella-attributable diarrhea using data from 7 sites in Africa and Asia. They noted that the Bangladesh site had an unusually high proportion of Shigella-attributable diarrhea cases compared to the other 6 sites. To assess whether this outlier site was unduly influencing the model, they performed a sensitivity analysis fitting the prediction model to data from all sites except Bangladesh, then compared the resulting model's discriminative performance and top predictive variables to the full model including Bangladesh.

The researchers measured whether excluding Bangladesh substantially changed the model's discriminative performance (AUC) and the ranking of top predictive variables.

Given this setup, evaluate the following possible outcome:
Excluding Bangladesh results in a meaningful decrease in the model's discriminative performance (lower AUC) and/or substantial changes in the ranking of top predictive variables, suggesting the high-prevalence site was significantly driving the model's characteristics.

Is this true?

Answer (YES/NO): NO